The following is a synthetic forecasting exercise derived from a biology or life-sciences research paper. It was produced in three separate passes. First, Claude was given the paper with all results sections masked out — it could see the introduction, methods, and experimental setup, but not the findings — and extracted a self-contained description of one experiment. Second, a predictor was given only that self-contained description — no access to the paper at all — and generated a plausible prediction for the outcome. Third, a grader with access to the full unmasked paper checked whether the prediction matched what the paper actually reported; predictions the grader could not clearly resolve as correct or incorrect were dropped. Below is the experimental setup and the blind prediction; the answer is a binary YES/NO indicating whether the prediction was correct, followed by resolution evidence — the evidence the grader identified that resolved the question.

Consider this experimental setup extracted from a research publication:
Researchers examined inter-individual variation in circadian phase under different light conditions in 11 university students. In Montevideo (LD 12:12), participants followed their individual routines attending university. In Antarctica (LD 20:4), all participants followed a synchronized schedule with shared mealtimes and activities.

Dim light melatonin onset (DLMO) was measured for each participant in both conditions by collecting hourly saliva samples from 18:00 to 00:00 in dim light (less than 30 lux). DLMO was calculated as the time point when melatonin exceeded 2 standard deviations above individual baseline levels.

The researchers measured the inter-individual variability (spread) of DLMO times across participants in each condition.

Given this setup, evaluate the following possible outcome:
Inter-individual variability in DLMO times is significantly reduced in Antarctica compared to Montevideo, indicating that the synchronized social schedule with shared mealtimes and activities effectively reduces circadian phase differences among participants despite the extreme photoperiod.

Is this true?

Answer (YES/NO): YES